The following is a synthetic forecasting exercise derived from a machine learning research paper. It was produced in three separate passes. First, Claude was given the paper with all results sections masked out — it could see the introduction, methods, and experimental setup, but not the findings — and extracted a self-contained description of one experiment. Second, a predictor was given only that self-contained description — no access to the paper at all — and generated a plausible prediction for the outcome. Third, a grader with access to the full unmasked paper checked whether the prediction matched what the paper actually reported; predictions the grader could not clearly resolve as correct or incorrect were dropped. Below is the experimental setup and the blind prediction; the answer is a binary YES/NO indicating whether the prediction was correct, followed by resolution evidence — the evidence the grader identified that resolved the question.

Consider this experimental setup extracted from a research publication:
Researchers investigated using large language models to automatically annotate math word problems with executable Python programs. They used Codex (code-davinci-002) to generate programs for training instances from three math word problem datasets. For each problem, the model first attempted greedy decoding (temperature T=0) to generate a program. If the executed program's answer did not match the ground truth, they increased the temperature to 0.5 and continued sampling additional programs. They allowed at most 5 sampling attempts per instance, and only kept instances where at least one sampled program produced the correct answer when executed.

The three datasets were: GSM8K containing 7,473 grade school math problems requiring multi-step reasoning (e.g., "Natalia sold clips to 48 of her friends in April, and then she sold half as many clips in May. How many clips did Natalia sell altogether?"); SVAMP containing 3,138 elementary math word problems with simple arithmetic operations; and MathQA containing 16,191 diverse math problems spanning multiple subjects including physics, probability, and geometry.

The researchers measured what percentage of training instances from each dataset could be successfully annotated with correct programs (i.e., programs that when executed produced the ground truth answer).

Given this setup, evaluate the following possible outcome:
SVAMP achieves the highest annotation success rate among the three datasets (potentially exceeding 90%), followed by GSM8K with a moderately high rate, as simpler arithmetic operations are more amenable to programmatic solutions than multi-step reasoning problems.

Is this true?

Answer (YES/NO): YES